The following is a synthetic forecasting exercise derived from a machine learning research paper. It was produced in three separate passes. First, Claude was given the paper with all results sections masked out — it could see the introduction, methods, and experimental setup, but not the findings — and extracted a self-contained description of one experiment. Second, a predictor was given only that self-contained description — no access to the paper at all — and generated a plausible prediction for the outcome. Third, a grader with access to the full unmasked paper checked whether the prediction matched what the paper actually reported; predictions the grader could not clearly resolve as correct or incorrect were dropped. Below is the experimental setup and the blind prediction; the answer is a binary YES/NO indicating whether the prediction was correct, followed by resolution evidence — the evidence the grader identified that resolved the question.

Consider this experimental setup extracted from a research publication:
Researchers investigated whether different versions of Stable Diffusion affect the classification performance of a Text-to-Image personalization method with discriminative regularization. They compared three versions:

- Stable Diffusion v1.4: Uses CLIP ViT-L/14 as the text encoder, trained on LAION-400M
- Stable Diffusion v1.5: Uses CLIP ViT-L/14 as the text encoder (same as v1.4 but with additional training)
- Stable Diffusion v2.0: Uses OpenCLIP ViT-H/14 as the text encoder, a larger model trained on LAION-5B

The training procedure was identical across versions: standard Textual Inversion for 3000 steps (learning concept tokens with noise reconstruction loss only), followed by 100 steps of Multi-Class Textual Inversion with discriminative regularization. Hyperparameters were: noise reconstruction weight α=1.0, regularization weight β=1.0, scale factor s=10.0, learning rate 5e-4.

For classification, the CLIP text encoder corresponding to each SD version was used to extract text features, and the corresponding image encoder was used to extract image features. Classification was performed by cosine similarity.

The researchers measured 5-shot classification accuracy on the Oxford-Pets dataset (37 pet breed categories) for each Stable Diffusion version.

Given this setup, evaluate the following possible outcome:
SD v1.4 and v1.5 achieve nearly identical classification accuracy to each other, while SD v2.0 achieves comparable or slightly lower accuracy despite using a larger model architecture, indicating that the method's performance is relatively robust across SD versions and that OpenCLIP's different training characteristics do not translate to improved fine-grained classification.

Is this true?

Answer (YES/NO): YES